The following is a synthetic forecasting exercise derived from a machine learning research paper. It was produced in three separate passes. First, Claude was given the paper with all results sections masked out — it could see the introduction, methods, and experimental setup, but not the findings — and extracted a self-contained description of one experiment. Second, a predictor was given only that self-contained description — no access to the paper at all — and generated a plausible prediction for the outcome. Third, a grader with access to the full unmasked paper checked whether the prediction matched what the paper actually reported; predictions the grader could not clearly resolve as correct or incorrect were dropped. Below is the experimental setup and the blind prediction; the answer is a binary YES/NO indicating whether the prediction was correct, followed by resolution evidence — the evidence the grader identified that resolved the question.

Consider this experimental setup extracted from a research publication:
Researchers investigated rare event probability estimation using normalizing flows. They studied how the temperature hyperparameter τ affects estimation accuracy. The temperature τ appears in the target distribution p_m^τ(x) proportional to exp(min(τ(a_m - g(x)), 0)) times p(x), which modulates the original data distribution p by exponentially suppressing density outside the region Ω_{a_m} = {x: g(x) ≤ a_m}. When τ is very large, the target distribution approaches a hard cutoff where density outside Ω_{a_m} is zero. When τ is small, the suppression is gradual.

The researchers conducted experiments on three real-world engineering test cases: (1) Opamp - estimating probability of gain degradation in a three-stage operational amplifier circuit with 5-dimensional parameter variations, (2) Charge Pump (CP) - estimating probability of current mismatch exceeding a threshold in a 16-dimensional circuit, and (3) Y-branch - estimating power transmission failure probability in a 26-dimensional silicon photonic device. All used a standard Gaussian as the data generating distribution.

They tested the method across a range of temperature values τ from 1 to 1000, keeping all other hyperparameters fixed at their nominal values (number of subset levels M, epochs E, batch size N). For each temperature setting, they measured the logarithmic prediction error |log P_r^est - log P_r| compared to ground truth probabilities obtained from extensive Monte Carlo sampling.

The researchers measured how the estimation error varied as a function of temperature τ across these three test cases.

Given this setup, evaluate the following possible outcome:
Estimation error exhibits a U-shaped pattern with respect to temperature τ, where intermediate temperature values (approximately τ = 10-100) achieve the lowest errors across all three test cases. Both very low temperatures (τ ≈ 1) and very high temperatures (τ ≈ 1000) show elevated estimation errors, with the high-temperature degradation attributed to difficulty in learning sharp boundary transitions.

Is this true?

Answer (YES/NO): NO